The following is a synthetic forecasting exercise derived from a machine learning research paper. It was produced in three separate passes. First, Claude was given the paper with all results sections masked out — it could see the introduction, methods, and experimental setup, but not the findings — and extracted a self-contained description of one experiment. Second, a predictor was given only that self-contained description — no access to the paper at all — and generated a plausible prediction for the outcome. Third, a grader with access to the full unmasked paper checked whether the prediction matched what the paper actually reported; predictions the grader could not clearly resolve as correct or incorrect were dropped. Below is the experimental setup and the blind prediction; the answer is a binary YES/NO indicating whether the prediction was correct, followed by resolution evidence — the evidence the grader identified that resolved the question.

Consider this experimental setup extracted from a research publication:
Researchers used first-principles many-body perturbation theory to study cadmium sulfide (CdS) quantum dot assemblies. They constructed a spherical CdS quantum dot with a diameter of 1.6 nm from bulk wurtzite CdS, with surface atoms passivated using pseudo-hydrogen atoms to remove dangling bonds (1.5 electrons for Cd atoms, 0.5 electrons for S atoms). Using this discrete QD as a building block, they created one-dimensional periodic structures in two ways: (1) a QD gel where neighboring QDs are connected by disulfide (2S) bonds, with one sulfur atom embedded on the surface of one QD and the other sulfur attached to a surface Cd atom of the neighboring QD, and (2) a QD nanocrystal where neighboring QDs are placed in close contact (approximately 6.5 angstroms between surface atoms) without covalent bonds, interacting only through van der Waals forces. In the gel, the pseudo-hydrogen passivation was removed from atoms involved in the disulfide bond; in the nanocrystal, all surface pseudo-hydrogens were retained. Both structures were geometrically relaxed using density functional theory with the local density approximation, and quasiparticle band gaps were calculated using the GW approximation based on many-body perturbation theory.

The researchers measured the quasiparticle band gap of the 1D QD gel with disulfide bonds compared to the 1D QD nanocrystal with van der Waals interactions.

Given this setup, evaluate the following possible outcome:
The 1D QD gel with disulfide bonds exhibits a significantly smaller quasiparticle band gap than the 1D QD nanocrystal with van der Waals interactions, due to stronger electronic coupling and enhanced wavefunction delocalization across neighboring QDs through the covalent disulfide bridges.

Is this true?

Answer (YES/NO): YES